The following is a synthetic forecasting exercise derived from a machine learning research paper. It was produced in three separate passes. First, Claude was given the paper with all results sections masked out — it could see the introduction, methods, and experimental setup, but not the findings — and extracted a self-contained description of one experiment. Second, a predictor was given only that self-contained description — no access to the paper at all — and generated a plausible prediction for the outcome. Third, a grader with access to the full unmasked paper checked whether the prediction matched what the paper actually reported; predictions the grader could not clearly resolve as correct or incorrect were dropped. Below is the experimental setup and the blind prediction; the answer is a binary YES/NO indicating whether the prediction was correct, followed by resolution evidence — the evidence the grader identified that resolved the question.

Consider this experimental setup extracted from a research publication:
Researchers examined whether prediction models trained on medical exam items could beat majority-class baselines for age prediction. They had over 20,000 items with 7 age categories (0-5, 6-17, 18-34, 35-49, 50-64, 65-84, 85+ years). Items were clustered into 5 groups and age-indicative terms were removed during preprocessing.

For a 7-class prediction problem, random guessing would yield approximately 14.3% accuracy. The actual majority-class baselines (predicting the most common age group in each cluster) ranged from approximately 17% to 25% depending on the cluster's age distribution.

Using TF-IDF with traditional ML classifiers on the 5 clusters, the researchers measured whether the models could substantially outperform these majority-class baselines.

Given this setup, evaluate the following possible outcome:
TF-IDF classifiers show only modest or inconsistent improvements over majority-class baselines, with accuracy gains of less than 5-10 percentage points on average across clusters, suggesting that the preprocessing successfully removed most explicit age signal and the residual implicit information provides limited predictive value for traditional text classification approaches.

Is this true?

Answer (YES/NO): NO